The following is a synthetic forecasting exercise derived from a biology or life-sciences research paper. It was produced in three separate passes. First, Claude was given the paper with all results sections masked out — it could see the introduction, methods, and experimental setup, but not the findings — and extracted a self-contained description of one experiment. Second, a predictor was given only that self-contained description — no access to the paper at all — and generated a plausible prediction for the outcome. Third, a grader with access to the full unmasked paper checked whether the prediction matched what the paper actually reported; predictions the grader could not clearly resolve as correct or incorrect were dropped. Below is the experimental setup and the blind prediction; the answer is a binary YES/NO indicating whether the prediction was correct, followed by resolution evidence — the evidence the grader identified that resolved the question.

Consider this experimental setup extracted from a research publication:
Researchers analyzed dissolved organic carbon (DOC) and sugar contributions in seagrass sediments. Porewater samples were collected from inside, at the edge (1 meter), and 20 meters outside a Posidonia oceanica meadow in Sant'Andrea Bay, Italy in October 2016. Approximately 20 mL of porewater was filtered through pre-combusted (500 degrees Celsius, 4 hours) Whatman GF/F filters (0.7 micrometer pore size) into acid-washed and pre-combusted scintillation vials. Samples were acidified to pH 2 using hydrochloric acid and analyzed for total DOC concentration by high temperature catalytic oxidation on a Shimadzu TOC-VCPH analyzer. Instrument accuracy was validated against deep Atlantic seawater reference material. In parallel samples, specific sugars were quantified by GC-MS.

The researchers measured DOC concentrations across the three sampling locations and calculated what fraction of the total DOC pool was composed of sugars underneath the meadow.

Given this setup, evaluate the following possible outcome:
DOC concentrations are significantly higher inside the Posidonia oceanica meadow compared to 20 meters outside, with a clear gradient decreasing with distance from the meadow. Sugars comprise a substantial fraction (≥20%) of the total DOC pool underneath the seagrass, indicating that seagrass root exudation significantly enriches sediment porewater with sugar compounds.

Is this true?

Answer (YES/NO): NO